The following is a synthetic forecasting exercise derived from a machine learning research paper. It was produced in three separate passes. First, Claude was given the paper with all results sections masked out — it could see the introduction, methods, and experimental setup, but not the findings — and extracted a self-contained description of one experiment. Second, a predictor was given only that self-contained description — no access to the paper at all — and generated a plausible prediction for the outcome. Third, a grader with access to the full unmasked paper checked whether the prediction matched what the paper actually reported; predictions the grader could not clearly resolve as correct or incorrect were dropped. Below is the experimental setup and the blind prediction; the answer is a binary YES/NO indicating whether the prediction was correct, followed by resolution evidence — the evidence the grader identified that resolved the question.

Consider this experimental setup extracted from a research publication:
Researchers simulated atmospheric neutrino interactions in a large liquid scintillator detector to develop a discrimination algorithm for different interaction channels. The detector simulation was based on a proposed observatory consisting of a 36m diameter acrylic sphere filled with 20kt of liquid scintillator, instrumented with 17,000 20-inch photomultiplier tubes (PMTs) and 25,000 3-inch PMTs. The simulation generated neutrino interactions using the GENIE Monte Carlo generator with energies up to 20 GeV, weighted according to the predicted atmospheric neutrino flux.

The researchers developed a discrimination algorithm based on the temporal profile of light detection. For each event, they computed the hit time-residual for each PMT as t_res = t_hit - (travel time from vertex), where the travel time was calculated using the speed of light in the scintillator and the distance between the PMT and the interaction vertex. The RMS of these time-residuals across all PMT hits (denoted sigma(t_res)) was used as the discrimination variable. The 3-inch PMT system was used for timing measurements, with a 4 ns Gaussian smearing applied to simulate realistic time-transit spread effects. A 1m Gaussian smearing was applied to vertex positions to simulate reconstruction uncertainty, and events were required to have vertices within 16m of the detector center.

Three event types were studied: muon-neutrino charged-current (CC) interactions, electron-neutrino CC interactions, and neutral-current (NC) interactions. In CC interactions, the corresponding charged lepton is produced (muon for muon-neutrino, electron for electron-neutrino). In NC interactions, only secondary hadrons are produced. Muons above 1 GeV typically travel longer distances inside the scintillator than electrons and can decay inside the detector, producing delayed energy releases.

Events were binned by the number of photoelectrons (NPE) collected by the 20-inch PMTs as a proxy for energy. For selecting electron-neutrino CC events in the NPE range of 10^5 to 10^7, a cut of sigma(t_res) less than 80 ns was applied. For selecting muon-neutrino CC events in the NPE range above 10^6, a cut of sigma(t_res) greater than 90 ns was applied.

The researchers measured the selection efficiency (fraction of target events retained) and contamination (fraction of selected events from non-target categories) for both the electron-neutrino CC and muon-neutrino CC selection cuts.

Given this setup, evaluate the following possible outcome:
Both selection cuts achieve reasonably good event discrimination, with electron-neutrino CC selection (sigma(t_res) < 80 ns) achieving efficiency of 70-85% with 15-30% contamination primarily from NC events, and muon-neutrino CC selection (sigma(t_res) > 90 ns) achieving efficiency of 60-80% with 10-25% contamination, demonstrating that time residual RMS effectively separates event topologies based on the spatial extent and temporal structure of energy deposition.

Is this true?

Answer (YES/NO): NO